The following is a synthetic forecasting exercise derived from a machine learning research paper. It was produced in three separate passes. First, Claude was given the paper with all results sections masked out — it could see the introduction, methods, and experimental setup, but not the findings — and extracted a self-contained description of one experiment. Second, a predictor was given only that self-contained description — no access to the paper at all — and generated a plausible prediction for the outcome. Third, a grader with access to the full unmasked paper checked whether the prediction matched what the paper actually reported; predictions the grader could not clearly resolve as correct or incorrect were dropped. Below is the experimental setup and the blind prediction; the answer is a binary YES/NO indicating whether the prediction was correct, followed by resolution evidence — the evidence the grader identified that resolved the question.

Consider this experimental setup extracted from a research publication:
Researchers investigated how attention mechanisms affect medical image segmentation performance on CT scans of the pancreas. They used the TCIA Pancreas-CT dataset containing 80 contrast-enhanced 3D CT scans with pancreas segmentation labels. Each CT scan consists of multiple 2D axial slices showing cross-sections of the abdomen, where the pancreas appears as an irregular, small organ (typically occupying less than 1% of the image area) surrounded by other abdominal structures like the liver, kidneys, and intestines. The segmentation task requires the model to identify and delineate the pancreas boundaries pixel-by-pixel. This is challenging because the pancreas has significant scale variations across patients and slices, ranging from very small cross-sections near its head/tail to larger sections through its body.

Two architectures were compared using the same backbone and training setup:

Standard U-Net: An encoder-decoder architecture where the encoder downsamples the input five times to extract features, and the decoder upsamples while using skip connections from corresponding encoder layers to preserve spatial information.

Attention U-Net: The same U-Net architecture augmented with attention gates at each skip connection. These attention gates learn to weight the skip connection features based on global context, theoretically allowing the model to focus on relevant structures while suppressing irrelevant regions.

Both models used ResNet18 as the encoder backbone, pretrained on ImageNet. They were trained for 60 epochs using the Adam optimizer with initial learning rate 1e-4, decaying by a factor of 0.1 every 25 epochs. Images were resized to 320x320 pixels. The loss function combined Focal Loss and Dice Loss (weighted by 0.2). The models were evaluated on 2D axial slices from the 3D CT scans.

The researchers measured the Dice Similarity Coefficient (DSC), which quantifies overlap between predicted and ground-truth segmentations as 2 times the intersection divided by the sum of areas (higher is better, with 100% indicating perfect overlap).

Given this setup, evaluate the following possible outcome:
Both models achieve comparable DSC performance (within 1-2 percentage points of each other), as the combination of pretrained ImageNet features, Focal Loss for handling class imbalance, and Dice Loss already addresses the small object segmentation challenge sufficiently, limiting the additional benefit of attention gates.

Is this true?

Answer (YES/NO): YES